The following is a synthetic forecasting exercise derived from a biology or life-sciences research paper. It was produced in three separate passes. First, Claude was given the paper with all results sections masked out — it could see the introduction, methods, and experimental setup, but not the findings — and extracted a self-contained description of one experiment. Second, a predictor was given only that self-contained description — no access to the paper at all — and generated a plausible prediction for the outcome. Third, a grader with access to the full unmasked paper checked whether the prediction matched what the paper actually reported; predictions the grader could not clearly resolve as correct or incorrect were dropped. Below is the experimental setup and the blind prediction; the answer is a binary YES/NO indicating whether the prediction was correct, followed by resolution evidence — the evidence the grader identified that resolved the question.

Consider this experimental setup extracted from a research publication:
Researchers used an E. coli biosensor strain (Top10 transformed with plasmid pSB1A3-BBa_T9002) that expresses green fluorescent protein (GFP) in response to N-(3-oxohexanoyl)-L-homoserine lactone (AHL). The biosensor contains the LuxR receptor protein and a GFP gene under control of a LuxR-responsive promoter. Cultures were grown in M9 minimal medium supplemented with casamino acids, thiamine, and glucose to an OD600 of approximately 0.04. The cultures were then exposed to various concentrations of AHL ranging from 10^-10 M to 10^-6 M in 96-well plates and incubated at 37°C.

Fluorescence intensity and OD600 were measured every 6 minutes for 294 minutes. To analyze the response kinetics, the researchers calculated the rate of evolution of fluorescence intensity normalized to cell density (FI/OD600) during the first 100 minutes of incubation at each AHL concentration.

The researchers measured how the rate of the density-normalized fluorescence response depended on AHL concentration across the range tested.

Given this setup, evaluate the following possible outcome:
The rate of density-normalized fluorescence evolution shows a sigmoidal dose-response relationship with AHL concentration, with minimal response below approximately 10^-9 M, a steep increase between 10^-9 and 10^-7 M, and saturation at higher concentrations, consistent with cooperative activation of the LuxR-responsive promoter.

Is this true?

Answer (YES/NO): YES